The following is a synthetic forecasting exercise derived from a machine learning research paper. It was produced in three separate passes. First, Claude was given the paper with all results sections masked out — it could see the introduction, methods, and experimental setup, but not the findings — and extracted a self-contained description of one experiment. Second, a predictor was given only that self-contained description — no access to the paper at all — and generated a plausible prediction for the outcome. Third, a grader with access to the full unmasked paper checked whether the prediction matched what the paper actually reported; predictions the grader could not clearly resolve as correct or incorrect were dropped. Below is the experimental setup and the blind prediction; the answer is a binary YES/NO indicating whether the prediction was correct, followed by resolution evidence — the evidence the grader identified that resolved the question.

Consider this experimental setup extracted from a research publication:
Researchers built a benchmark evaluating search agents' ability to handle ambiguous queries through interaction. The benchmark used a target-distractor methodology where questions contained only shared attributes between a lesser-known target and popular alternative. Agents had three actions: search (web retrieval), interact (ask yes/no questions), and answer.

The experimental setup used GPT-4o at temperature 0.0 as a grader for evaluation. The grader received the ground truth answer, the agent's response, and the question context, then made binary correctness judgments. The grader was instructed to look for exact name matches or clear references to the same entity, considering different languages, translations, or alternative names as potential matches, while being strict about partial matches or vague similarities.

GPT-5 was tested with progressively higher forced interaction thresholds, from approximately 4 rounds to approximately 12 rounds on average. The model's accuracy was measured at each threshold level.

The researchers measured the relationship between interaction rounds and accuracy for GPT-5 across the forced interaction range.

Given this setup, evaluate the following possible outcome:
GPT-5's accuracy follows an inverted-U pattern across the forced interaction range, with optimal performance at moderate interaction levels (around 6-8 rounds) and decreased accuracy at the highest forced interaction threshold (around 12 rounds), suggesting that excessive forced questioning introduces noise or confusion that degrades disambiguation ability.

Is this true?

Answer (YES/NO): NO